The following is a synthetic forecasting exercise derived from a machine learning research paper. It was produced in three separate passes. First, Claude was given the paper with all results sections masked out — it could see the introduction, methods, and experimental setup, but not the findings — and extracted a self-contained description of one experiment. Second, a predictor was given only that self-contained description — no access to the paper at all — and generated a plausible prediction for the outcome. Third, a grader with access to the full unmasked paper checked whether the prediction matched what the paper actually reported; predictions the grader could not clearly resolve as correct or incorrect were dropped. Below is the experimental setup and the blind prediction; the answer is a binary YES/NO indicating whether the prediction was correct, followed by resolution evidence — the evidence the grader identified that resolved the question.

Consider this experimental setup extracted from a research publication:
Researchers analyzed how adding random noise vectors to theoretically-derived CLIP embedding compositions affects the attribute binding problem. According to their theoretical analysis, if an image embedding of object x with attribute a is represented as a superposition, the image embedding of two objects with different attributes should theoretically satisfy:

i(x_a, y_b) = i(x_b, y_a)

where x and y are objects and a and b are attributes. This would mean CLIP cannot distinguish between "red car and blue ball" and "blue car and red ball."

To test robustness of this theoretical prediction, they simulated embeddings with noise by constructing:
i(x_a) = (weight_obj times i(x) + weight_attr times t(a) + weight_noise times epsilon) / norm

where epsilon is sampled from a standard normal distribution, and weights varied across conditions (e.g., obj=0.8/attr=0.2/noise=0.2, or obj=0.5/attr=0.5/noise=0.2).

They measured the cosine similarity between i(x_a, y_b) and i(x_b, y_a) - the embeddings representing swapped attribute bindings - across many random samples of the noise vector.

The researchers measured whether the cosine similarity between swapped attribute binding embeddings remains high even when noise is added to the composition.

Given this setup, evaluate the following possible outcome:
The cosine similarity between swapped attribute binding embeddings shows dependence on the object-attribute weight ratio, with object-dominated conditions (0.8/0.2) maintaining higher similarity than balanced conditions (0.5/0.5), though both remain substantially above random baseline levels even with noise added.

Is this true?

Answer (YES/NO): NO